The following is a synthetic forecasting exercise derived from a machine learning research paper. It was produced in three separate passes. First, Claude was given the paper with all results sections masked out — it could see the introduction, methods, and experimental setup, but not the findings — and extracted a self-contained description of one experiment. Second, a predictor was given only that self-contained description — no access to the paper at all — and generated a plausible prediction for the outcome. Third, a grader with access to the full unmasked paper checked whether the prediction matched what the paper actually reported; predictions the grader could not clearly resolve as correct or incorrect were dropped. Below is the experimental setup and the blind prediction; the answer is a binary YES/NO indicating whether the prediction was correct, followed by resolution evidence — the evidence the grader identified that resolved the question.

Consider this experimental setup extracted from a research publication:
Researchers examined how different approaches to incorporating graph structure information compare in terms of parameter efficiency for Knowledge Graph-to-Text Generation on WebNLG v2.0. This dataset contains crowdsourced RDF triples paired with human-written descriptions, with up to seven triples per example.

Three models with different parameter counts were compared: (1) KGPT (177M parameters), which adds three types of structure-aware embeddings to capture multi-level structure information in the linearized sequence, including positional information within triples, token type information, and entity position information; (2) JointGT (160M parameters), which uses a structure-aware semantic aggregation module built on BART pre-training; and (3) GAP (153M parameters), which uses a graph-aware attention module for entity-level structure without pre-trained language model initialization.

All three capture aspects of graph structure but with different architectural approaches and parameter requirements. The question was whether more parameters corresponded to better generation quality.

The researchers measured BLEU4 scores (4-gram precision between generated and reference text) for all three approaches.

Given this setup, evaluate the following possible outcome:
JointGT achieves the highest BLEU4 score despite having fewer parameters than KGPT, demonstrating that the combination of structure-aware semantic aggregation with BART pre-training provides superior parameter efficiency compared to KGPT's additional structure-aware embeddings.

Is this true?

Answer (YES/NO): NO